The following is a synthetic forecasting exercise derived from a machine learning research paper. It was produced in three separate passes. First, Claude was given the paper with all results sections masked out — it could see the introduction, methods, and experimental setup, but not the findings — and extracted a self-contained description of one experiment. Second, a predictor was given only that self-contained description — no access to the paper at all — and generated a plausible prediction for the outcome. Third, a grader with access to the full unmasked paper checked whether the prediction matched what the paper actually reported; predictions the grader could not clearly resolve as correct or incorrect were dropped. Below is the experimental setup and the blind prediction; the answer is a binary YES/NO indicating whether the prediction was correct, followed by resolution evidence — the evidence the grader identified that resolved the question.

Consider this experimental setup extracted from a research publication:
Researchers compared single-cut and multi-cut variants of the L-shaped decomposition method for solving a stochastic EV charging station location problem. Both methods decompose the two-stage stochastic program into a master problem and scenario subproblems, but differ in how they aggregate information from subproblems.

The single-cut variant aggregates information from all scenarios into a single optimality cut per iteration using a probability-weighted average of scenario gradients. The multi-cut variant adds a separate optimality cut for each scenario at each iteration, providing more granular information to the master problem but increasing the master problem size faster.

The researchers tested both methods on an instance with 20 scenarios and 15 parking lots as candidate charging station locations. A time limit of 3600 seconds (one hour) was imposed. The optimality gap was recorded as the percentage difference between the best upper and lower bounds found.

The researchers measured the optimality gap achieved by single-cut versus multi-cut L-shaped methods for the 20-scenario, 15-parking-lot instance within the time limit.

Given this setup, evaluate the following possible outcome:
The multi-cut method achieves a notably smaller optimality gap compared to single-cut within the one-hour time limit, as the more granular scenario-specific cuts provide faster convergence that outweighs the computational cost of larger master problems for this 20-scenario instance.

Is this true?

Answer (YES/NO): YES